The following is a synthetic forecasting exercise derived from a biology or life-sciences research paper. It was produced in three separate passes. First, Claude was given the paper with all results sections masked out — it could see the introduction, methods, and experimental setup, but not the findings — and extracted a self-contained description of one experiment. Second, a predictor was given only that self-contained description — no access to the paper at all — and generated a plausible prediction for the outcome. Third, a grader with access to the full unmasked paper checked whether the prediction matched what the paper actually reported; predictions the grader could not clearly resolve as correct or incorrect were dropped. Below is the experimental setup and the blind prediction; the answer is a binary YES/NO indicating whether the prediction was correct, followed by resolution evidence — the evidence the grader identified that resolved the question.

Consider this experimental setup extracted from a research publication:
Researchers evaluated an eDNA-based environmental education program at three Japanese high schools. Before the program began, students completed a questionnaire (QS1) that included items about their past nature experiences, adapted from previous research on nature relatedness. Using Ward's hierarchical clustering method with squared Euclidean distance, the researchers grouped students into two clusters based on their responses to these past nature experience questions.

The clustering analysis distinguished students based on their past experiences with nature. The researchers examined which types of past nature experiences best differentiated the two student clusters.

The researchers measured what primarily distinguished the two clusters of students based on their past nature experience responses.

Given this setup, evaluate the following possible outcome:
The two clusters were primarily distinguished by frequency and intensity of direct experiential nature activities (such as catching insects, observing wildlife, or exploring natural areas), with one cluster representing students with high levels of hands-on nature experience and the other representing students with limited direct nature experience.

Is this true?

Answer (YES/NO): NO